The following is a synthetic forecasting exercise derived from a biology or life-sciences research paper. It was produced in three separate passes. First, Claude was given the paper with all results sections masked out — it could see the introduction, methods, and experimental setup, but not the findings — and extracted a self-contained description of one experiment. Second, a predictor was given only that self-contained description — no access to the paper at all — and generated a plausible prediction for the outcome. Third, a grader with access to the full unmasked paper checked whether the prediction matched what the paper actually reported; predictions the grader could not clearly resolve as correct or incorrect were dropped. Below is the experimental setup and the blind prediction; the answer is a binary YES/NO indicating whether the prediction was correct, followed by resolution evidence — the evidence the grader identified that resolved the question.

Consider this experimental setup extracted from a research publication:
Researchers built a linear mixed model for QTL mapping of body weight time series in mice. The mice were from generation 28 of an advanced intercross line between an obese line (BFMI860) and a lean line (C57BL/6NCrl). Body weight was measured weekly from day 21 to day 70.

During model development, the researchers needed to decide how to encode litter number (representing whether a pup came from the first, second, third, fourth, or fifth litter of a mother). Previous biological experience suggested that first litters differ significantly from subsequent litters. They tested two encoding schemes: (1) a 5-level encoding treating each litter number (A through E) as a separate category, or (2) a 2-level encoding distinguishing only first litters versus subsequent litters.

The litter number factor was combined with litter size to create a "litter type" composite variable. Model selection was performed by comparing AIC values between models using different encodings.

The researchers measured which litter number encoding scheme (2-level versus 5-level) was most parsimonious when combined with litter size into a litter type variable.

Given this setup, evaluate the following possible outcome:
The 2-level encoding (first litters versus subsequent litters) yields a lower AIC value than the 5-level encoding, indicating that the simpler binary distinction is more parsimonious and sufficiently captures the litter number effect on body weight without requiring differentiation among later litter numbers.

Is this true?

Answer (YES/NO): YES